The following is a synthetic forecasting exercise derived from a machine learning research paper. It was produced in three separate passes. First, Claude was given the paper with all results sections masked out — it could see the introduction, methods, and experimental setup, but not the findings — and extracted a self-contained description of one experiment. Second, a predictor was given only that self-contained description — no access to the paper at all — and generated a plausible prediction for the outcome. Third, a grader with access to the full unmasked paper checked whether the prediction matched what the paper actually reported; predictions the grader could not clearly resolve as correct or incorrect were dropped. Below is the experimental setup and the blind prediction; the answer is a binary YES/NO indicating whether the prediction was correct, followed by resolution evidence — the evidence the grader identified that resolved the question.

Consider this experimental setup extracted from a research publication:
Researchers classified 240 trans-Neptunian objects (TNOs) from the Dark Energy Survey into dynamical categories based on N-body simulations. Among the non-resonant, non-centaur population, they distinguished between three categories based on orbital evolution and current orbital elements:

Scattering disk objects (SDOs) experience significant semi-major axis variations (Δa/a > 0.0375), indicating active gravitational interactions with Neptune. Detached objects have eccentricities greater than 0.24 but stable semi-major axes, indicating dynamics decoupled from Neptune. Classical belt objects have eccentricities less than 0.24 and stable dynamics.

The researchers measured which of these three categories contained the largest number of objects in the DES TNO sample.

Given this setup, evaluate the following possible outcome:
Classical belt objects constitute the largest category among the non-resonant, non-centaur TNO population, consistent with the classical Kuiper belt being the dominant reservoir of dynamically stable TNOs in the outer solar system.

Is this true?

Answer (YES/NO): YES